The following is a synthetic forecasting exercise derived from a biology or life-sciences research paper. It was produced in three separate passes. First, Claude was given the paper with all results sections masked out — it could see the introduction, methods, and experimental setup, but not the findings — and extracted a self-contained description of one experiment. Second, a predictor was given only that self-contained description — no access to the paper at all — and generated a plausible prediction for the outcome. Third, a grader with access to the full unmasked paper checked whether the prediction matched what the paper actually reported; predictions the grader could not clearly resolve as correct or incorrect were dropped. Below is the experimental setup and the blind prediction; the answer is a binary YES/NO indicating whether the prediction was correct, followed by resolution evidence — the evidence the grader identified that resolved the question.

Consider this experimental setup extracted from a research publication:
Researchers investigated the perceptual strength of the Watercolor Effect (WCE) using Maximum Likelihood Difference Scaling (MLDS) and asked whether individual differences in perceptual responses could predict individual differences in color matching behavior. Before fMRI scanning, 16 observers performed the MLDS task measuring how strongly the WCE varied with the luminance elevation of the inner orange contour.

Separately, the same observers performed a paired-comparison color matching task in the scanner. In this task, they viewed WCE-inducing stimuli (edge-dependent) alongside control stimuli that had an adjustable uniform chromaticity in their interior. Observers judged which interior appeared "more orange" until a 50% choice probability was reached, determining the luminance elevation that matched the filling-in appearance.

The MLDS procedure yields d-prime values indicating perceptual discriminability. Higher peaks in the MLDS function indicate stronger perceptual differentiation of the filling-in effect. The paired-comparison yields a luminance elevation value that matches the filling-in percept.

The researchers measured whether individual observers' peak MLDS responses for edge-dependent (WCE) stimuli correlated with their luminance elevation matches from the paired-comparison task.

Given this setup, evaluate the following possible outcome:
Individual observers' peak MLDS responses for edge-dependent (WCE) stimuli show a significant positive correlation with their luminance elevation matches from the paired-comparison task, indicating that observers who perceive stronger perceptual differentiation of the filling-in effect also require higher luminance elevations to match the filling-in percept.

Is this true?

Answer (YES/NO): NO